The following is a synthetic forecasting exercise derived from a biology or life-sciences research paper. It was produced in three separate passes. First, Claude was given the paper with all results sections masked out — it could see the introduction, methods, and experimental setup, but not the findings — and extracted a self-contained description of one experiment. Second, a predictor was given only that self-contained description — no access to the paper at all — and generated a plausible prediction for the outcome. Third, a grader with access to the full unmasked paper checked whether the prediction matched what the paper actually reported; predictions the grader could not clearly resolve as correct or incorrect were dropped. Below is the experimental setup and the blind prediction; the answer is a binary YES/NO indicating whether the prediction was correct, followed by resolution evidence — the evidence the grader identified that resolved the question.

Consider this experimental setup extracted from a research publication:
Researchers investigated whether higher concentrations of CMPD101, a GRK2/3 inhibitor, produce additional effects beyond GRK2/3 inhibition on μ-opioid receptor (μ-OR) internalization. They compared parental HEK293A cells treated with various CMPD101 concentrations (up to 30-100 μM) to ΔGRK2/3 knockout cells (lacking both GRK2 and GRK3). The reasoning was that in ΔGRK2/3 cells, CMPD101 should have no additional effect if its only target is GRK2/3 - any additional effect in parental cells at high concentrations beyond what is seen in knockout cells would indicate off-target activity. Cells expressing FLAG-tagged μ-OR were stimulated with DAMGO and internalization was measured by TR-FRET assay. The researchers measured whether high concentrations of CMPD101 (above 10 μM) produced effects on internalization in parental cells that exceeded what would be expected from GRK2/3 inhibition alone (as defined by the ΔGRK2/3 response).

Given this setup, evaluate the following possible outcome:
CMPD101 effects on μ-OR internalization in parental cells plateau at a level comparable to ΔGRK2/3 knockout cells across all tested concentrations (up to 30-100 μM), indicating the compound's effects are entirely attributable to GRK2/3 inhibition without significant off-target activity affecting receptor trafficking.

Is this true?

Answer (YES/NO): NO